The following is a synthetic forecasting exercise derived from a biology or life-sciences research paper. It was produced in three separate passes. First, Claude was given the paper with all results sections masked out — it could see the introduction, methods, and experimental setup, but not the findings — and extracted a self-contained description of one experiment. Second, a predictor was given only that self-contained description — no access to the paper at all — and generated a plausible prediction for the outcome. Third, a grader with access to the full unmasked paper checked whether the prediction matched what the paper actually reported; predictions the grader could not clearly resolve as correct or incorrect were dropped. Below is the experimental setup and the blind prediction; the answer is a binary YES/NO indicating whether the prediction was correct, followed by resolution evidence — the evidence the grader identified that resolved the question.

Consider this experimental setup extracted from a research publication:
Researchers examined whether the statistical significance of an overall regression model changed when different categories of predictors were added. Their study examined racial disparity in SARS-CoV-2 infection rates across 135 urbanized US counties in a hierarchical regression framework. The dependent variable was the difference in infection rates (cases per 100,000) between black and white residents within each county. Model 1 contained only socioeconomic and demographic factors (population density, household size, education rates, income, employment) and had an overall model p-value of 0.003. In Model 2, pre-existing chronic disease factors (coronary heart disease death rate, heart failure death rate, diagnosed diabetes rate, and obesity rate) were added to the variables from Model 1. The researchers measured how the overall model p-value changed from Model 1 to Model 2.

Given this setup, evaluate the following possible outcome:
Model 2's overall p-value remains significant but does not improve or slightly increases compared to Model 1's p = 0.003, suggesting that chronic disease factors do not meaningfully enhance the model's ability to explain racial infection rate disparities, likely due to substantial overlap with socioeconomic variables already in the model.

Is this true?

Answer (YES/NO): YES